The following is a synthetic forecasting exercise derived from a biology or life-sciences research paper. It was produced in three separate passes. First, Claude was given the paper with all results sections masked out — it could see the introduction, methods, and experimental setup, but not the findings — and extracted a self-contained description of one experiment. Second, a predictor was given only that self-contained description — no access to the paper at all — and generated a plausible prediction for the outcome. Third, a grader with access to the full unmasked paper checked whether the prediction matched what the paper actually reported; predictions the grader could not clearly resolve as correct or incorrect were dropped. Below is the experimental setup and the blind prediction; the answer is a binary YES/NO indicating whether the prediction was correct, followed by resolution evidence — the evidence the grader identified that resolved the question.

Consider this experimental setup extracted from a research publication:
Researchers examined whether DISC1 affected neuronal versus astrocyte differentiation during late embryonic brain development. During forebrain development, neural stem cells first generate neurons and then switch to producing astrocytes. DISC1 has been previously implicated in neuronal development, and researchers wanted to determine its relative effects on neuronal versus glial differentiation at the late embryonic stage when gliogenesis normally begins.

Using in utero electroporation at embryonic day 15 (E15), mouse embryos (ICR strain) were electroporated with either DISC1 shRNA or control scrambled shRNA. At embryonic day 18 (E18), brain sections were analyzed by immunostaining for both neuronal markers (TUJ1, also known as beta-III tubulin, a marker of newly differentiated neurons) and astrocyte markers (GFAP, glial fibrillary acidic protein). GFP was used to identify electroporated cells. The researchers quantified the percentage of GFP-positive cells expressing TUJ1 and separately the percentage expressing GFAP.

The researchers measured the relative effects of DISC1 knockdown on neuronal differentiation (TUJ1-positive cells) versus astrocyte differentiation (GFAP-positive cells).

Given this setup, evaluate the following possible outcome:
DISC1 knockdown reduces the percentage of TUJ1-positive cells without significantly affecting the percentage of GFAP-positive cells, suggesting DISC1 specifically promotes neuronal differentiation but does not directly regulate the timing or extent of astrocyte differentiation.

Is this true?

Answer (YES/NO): NO